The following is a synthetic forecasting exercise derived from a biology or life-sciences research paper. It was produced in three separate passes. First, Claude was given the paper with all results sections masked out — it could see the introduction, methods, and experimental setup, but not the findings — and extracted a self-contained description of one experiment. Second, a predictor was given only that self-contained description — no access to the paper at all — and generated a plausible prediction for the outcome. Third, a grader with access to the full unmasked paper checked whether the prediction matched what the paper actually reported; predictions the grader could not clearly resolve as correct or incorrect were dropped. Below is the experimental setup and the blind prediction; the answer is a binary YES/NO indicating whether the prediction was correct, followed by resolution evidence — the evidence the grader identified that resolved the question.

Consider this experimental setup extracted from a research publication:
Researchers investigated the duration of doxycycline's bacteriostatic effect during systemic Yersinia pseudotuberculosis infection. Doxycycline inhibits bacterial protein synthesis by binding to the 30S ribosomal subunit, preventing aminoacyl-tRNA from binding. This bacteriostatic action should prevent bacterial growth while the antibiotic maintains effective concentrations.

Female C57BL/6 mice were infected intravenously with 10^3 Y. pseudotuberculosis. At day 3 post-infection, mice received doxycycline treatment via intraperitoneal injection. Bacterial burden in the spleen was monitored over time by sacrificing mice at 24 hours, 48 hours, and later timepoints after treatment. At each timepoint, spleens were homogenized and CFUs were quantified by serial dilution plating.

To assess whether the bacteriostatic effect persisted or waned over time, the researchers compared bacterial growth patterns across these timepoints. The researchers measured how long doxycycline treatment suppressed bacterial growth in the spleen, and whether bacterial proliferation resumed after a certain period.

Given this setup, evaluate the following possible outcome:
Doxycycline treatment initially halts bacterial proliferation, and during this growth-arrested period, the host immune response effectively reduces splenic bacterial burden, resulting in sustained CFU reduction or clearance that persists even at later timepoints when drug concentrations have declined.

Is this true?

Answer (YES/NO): NO